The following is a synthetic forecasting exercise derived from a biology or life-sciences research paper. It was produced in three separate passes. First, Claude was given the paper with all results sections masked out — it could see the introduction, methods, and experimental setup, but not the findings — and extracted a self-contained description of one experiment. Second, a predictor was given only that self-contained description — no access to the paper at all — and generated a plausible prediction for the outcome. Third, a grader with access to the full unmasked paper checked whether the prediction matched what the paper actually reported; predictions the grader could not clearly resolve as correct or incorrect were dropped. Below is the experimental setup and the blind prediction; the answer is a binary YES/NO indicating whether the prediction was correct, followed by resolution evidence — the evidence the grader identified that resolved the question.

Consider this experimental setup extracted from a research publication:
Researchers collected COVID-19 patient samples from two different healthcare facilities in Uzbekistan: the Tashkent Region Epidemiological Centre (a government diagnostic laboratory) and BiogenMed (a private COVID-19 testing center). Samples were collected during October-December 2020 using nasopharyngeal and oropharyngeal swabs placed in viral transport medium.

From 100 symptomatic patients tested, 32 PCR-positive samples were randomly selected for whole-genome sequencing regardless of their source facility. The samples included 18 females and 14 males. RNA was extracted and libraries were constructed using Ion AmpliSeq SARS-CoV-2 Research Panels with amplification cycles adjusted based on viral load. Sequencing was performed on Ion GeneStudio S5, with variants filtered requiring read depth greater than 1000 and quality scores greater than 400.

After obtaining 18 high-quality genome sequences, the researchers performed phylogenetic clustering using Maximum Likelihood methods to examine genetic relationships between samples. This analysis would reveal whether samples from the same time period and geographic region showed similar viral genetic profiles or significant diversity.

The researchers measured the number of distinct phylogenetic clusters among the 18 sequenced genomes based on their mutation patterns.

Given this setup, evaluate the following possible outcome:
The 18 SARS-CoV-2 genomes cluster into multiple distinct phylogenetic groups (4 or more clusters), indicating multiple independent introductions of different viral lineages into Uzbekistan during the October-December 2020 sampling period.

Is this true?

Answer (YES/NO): NO